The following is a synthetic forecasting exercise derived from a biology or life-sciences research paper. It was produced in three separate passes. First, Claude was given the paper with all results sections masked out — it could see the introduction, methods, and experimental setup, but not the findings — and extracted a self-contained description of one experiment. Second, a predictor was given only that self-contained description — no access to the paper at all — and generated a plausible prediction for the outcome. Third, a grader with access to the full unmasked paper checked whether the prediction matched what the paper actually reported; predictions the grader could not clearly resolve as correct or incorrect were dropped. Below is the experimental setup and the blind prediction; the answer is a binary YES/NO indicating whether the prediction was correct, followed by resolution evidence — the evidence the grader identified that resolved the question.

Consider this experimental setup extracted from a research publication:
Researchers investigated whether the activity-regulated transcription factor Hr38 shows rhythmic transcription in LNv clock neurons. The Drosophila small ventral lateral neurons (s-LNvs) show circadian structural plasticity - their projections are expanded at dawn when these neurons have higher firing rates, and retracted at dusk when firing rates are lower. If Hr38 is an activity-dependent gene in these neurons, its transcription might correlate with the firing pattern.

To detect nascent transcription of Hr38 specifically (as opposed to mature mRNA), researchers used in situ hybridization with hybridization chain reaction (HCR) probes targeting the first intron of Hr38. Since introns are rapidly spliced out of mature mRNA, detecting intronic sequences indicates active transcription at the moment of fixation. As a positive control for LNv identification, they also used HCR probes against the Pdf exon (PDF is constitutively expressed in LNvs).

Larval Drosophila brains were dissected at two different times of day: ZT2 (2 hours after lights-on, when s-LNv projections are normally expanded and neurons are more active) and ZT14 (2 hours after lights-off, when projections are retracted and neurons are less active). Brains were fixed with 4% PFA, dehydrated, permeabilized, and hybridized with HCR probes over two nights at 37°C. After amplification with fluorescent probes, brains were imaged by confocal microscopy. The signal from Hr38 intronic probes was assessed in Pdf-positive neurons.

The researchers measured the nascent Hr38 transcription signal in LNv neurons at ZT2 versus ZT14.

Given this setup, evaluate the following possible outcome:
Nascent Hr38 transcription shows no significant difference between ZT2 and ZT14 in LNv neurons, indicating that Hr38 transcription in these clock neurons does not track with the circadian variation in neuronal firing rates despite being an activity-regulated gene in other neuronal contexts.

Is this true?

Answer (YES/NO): NO